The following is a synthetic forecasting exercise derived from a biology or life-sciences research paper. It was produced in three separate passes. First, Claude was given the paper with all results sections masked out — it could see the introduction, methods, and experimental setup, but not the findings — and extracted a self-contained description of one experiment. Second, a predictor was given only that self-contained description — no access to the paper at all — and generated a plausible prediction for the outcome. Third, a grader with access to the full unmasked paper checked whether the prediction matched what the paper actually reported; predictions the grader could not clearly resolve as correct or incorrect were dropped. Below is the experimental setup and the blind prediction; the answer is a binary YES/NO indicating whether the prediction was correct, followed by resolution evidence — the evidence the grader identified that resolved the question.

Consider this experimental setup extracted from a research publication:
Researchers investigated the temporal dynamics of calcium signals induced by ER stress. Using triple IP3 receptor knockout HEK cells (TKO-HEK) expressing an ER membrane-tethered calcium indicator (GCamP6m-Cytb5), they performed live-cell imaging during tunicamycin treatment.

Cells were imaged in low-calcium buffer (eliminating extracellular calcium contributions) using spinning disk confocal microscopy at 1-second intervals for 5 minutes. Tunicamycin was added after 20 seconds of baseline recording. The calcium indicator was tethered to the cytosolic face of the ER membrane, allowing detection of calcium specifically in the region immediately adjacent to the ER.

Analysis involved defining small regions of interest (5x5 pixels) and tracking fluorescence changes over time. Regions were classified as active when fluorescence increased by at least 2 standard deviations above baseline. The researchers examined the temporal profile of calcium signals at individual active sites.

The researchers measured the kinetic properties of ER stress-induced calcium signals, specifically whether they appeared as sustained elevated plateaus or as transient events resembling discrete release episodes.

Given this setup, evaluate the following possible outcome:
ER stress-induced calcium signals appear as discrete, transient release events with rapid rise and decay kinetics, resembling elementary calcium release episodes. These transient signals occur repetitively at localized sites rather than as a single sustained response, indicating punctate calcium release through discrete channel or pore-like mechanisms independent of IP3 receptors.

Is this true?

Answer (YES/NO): NO